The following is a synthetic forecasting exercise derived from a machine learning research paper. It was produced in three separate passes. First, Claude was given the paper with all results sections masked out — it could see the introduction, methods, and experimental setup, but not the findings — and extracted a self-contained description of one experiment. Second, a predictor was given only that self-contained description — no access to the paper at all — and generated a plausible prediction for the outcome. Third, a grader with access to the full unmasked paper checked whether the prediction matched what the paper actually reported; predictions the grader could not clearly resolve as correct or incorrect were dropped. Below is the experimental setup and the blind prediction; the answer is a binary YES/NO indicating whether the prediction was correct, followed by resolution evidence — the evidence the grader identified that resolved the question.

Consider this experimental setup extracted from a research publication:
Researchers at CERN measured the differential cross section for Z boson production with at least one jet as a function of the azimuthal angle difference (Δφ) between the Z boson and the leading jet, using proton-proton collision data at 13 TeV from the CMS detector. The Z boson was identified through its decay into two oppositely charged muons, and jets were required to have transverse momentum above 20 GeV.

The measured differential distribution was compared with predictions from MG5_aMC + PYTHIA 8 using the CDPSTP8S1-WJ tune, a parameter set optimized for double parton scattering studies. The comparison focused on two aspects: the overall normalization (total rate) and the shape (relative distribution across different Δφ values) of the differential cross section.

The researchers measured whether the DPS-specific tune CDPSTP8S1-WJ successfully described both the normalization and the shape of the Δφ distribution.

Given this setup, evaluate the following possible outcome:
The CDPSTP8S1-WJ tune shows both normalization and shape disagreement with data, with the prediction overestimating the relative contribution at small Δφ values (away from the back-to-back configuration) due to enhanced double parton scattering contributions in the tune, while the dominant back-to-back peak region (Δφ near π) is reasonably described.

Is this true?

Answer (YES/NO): NO